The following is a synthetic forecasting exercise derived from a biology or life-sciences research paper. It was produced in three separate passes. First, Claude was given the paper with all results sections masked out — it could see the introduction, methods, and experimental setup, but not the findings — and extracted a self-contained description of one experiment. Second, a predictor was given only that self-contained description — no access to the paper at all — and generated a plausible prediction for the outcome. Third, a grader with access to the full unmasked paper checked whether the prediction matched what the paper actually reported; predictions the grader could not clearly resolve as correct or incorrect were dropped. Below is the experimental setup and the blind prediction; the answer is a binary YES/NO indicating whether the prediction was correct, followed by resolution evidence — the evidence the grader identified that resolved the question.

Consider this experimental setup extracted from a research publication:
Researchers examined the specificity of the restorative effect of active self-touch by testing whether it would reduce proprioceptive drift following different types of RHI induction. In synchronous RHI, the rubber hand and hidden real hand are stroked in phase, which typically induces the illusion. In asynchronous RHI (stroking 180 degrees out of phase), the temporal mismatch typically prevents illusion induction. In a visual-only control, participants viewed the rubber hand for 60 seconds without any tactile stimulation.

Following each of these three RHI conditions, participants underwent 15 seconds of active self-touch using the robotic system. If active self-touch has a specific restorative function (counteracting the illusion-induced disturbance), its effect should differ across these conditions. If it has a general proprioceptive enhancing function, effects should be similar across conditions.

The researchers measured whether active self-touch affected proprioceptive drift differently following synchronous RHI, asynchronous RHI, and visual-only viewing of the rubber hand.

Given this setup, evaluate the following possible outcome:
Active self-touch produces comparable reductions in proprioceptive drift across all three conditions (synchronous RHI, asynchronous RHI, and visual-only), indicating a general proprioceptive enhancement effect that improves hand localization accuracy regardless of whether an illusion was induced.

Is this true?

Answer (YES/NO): NO